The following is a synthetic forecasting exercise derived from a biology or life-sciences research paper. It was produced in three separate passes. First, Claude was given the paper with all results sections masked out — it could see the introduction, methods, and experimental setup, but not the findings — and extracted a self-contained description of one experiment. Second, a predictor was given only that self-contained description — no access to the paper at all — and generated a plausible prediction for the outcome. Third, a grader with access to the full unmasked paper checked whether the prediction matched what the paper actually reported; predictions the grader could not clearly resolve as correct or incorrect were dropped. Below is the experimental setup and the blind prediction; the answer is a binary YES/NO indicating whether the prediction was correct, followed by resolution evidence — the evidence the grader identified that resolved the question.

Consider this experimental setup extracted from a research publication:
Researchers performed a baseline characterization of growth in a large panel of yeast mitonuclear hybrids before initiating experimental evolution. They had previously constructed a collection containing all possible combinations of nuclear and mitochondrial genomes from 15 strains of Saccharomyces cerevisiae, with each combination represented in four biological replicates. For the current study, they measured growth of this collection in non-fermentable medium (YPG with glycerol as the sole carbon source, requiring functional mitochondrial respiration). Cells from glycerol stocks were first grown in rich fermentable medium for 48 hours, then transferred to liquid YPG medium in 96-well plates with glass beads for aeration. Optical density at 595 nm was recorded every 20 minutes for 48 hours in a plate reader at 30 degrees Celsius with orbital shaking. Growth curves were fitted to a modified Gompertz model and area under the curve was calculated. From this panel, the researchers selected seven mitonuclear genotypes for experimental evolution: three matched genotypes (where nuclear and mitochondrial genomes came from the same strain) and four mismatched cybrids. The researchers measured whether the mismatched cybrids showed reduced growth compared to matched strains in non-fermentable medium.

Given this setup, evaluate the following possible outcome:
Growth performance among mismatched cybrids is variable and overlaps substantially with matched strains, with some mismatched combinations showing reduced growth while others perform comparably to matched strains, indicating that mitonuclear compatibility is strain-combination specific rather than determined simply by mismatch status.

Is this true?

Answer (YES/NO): YES